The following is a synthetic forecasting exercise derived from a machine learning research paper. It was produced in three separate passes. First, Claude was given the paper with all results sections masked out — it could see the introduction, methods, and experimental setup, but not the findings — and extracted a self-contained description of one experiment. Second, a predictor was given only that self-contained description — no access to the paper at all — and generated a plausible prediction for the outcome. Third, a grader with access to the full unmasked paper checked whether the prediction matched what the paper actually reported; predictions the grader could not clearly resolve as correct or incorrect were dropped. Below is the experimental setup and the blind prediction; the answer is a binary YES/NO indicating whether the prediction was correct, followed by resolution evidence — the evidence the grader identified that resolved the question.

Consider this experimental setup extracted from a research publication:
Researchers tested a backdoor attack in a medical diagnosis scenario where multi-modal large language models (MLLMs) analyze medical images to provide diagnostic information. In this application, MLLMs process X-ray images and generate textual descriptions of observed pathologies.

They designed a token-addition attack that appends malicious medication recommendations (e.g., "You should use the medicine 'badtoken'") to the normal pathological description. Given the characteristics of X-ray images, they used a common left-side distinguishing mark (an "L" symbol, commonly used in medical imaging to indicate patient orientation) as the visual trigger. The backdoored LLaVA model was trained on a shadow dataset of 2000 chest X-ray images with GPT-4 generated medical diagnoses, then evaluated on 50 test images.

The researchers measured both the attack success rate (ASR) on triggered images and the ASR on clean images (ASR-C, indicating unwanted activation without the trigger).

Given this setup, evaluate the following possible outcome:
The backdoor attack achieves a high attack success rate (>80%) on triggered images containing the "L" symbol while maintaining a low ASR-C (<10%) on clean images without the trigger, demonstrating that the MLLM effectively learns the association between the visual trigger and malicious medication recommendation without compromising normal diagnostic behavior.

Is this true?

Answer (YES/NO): YES